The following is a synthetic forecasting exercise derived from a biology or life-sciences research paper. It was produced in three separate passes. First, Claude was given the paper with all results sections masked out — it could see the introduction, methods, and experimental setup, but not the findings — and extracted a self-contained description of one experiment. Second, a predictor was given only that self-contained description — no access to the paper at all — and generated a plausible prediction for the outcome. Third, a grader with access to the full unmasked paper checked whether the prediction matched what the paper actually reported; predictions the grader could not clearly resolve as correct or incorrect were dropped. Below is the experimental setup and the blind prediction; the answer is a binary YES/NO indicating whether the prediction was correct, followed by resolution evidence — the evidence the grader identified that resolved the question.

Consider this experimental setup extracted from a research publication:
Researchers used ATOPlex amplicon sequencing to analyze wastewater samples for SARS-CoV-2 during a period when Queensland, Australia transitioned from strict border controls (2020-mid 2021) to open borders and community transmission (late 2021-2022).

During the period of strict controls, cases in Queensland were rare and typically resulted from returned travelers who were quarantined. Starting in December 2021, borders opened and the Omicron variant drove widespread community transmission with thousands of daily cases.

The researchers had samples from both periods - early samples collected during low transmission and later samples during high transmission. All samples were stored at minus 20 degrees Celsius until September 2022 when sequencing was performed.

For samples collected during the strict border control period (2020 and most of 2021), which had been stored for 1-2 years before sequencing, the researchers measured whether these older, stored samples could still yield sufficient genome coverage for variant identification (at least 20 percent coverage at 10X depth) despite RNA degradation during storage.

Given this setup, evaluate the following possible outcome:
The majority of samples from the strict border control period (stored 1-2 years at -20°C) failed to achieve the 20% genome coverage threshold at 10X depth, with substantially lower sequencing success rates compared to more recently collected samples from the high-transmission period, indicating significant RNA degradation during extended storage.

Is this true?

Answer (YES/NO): YES